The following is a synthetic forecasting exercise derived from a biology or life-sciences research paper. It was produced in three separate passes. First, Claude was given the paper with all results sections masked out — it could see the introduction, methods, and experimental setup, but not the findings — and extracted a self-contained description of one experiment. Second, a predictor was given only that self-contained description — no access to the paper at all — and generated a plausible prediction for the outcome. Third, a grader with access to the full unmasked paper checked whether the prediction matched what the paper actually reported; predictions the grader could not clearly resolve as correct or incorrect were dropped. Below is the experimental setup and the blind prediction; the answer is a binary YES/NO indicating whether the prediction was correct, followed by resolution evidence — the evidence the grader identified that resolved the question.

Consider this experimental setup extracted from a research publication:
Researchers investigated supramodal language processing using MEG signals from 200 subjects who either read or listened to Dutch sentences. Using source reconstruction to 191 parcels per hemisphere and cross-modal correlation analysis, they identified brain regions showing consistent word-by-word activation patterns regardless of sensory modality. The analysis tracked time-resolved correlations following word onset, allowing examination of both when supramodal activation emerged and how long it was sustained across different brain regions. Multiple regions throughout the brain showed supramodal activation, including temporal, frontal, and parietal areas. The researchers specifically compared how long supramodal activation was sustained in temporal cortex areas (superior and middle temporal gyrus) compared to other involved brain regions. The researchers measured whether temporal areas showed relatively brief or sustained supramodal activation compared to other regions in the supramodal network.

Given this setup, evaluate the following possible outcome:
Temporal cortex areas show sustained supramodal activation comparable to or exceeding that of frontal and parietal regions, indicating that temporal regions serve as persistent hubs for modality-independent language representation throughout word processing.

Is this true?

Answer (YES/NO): YES